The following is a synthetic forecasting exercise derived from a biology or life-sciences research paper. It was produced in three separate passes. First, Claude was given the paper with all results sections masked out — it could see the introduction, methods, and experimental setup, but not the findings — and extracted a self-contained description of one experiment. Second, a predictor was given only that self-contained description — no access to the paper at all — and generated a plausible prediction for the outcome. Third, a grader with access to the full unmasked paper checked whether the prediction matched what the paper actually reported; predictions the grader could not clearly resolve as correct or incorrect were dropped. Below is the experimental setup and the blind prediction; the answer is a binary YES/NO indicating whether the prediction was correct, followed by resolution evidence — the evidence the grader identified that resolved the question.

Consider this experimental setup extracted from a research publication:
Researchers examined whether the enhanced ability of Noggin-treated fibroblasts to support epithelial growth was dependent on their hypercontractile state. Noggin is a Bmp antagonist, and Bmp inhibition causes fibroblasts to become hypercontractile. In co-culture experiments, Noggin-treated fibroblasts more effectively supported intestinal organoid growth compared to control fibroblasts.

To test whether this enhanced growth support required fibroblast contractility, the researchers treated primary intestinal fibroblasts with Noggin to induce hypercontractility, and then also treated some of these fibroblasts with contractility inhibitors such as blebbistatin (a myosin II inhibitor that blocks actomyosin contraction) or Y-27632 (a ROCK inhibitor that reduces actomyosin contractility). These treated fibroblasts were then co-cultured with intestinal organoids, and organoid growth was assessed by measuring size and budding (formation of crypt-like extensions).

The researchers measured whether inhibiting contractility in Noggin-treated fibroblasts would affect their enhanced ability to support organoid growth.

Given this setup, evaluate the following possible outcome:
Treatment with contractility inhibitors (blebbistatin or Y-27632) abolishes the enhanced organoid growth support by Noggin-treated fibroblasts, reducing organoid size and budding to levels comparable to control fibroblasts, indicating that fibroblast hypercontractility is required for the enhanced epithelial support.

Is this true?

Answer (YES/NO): YES